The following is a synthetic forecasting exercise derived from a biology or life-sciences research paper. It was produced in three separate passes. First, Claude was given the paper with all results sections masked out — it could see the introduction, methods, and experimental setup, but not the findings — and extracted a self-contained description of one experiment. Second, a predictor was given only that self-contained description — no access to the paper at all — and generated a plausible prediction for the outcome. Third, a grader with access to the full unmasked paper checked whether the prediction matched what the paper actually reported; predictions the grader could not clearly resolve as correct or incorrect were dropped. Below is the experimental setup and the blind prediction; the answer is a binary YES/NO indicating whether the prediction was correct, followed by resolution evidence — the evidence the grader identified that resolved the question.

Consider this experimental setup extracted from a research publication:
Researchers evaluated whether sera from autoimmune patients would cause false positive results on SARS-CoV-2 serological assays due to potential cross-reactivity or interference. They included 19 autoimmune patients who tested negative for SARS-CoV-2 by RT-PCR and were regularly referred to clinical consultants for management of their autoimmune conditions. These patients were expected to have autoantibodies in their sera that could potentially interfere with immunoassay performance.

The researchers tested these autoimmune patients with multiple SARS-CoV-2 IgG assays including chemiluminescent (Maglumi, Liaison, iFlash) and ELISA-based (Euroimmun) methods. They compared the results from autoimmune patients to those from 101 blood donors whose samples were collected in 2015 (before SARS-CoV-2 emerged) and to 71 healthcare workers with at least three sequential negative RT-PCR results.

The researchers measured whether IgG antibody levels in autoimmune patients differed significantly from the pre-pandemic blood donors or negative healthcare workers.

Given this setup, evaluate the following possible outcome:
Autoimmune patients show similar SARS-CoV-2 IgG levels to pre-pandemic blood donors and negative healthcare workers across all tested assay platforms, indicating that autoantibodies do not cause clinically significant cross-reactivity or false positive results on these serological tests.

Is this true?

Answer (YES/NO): YES